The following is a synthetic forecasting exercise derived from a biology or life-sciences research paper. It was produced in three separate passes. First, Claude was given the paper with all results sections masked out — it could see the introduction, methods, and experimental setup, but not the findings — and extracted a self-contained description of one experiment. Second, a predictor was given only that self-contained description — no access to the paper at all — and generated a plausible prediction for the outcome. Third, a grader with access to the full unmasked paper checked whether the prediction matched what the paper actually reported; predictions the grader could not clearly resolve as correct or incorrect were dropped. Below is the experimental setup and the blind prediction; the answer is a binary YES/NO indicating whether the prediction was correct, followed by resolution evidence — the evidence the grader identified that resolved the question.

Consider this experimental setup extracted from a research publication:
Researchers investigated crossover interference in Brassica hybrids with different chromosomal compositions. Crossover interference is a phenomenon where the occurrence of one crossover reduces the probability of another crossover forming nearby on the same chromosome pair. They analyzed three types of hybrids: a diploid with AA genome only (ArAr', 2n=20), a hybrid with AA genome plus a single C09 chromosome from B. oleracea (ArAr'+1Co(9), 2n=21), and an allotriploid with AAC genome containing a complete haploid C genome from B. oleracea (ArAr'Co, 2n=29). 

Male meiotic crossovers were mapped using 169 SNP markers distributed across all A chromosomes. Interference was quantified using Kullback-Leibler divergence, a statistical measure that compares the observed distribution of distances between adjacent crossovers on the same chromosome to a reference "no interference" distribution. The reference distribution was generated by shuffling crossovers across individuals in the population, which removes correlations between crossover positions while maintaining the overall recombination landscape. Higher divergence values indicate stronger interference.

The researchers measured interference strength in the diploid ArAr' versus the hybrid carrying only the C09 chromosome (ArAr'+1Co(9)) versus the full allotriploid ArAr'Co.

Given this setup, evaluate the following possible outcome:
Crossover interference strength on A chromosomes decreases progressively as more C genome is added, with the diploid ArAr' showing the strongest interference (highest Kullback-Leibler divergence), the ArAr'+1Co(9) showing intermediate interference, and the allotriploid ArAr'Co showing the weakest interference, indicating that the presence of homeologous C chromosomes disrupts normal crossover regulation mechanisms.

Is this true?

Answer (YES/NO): YES